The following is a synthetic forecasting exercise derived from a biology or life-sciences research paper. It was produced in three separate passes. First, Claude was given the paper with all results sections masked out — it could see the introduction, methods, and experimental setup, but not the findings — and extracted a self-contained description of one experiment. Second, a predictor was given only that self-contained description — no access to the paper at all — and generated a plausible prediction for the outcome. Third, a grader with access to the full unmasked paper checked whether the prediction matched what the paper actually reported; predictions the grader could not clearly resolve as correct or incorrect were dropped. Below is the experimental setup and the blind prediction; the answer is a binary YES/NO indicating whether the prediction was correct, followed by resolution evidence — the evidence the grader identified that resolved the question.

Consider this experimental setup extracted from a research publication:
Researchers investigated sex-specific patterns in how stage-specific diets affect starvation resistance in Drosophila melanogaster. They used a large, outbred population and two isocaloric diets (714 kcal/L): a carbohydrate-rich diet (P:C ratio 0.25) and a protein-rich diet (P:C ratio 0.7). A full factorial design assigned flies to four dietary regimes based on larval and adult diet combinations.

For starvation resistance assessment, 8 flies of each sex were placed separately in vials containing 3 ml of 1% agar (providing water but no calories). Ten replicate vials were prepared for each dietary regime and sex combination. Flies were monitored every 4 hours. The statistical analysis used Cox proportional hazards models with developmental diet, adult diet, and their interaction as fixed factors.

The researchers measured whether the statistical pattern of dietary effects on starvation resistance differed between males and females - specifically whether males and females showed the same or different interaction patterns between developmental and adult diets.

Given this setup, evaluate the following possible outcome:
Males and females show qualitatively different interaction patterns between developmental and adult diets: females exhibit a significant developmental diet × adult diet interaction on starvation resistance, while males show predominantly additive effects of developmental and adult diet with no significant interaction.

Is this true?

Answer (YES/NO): NO